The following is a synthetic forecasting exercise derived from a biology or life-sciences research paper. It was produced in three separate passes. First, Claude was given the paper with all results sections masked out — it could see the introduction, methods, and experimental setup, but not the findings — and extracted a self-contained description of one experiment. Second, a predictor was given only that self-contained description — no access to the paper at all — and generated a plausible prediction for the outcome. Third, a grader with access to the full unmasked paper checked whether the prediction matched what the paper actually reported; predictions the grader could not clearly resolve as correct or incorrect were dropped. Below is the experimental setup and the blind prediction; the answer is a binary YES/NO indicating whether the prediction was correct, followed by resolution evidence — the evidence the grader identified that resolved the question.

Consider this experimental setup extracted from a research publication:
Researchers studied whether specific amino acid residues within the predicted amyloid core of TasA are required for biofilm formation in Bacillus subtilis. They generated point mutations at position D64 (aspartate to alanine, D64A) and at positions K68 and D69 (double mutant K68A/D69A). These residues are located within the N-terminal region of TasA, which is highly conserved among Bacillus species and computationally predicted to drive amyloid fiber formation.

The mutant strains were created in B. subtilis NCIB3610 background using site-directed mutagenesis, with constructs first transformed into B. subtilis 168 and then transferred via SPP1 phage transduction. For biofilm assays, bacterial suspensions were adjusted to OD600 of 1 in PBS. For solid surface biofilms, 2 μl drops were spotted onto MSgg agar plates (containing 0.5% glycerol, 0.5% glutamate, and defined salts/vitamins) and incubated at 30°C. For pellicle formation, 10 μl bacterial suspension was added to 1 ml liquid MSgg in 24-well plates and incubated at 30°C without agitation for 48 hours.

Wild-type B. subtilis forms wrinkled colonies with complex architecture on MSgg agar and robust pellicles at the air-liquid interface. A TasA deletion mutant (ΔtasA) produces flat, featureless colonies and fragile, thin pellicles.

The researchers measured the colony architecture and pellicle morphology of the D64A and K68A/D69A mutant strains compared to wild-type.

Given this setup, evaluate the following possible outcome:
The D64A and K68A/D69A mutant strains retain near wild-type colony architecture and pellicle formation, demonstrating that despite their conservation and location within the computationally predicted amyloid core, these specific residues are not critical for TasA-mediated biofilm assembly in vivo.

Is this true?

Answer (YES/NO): NO